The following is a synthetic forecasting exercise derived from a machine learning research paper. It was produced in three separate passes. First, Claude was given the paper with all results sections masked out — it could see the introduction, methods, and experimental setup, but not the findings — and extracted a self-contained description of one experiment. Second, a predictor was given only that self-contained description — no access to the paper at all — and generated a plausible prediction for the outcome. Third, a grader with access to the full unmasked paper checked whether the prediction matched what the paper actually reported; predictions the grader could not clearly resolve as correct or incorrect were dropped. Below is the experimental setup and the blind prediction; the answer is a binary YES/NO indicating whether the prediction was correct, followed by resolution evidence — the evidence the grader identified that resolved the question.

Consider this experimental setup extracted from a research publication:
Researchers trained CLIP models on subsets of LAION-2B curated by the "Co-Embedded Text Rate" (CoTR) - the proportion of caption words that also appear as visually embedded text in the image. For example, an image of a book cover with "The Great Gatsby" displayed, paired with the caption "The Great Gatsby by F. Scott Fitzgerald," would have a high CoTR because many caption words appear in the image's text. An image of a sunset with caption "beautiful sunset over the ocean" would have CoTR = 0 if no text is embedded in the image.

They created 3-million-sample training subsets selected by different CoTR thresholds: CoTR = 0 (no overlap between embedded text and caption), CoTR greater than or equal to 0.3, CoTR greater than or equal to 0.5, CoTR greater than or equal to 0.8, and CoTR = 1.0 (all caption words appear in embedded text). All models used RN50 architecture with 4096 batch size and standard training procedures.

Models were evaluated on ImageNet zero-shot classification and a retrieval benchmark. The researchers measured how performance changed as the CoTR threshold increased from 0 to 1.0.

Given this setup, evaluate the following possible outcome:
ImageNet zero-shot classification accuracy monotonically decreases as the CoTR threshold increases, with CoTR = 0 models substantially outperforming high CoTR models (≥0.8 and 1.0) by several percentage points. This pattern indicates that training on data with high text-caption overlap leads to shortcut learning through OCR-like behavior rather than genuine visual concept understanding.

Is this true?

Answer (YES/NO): YES